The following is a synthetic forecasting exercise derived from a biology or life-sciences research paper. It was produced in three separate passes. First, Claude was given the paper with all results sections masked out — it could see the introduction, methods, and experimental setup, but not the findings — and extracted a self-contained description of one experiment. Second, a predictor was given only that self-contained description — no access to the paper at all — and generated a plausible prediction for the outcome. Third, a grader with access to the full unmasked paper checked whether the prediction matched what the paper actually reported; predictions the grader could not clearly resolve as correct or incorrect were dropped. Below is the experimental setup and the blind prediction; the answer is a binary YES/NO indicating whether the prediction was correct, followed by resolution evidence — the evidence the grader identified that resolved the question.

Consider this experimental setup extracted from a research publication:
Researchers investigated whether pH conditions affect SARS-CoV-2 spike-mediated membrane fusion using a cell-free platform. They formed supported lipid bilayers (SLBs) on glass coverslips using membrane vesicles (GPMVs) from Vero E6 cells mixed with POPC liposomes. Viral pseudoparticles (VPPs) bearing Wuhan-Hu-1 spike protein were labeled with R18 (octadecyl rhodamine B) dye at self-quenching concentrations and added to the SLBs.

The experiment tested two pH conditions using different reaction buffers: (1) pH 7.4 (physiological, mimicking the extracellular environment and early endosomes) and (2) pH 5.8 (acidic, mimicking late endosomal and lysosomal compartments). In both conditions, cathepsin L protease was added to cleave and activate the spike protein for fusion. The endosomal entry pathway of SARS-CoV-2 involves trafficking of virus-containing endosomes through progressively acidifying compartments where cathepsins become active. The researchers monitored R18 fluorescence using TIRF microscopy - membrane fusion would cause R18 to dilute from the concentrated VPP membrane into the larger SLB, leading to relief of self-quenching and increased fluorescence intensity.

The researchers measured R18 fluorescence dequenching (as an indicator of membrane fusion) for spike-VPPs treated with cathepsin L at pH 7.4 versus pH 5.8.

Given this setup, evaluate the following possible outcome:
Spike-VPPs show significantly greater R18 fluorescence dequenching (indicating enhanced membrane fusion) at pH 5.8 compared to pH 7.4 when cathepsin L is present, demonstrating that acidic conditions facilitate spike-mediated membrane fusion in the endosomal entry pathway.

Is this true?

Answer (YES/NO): YES